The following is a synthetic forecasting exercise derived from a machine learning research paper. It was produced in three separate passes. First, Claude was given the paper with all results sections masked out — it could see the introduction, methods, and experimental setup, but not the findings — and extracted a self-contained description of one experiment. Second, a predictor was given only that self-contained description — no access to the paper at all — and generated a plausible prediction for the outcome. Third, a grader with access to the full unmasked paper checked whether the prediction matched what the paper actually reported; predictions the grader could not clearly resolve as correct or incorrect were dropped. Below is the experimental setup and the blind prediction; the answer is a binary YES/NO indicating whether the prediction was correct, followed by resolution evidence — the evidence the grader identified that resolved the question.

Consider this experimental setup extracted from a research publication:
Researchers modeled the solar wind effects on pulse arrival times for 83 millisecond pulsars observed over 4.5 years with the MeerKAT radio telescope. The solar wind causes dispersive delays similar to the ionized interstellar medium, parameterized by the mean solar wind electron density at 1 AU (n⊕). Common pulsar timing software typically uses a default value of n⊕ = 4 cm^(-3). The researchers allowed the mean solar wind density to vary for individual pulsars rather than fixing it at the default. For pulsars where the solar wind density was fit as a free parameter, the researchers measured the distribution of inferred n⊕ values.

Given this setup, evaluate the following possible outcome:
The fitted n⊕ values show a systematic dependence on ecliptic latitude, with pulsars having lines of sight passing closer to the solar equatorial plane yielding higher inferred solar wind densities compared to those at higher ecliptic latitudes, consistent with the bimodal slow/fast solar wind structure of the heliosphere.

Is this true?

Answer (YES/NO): YES